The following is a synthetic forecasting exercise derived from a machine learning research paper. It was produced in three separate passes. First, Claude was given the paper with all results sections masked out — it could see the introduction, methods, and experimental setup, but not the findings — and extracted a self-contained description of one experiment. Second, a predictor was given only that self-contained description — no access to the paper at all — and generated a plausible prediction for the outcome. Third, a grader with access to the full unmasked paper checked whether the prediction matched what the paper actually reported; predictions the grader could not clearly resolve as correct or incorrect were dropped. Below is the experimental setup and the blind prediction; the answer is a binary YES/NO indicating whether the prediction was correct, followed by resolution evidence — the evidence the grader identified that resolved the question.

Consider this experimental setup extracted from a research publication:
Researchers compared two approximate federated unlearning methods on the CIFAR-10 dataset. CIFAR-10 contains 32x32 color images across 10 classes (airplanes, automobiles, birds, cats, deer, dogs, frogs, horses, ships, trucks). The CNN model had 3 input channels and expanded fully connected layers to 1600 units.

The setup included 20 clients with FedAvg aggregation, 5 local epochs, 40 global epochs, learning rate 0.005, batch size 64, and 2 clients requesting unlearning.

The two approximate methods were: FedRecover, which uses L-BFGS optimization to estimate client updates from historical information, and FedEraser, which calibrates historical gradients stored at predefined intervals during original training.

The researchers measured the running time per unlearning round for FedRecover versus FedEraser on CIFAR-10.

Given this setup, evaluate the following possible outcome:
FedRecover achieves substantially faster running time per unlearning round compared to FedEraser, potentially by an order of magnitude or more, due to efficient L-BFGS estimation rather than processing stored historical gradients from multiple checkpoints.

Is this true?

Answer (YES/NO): NO